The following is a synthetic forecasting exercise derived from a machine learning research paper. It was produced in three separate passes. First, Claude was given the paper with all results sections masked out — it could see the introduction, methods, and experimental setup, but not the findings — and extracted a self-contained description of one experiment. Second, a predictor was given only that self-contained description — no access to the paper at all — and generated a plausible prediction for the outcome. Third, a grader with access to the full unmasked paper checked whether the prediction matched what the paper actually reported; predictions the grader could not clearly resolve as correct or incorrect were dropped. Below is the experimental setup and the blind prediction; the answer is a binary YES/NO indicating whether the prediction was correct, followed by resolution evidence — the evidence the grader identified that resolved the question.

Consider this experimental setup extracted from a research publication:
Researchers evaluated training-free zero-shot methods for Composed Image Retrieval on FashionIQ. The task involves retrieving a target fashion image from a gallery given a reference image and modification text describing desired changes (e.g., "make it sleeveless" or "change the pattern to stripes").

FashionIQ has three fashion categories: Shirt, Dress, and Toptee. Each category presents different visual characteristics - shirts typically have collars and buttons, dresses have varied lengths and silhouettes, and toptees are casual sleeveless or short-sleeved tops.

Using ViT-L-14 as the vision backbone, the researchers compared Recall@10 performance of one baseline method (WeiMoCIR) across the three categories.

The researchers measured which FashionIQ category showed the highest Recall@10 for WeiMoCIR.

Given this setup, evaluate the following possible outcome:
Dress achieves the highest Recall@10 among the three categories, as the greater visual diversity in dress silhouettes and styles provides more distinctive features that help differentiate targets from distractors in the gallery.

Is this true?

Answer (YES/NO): NO